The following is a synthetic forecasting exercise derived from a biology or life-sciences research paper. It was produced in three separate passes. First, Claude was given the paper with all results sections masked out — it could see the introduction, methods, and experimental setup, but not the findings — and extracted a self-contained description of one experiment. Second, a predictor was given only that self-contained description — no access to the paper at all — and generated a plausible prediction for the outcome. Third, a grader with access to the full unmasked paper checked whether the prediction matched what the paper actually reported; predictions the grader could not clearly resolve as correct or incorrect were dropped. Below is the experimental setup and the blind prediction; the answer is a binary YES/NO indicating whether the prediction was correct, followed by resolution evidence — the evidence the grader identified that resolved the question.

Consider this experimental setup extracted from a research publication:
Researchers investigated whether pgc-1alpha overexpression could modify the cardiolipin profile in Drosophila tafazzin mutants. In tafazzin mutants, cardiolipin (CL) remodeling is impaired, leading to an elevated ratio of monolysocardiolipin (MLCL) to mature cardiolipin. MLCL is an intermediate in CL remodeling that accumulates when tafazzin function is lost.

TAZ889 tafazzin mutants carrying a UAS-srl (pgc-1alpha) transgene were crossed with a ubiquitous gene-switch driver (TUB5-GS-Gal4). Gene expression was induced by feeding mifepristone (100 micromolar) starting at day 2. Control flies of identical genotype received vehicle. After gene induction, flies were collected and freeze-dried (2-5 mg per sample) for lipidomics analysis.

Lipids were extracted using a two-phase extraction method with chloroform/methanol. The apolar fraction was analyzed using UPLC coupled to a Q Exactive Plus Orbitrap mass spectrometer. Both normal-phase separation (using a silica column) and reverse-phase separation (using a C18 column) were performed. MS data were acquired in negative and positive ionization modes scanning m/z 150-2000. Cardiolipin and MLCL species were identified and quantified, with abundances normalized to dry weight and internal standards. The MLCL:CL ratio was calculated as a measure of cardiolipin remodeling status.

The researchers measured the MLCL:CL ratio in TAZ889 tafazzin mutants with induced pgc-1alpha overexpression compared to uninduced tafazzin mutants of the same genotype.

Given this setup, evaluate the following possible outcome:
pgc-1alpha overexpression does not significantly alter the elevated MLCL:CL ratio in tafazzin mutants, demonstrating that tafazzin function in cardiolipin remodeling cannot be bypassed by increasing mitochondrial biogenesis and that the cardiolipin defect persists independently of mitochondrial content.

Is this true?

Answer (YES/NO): NO